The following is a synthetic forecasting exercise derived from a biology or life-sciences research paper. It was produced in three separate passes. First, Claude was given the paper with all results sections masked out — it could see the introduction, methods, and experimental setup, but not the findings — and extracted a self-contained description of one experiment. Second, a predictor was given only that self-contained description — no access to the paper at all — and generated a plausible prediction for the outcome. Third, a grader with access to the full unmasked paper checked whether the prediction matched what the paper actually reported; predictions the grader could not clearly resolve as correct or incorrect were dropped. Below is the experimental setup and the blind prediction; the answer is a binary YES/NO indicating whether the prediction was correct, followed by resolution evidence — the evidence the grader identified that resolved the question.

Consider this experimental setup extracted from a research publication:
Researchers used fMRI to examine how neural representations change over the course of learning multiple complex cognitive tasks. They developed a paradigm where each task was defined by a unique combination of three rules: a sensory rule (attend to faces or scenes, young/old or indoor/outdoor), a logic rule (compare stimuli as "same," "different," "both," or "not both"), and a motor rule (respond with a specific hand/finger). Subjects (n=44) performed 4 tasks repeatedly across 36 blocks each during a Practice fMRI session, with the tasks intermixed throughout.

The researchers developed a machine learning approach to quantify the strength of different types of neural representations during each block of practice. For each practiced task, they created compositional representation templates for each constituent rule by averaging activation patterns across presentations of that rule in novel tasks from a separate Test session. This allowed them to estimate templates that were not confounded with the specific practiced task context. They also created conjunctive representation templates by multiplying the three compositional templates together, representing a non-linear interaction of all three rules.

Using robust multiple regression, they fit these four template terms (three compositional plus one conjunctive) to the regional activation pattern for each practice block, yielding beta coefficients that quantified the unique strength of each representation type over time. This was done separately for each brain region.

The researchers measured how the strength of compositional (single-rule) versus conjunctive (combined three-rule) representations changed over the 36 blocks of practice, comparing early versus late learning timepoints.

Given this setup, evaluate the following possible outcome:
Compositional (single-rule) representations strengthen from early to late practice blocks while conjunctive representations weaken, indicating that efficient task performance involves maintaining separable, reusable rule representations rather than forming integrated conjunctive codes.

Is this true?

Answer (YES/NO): NO